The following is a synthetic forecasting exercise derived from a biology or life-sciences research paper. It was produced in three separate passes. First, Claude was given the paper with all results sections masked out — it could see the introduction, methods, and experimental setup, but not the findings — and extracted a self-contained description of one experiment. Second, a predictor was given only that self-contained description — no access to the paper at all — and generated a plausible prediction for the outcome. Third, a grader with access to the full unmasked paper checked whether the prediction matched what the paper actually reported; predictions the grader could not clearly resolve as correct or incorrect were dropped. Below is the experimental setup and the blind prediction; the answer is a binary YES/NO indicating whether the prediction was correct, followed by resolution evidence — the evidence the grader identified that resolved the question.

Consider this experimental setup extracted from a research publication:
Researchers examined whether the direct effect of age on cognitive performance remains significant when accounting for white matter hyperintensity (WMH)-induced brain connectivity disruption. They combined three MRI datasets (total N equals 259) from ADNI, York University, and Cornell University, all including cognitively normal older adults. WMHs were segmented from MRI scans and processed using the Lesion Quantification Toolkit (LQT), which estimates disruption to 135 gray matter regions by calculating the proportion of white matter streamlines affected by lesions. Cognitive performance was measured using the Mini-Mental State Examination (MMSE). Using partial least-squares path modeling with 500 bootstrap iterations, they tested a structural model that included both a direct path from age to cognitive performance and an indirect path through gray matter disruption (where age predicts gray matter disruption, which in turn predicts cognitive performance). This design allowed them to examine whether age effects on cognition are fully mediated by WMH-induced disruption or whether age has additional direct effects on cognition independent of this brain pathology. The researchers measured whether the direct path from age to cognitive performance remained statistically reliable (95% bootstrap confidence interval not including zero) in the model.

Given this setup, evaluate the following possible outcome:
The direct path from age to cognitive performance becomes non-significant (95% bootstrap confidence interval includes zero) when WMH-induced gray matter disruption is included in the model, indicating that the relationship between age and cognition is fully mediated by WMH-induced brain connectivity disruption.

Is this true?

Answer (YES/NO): YES